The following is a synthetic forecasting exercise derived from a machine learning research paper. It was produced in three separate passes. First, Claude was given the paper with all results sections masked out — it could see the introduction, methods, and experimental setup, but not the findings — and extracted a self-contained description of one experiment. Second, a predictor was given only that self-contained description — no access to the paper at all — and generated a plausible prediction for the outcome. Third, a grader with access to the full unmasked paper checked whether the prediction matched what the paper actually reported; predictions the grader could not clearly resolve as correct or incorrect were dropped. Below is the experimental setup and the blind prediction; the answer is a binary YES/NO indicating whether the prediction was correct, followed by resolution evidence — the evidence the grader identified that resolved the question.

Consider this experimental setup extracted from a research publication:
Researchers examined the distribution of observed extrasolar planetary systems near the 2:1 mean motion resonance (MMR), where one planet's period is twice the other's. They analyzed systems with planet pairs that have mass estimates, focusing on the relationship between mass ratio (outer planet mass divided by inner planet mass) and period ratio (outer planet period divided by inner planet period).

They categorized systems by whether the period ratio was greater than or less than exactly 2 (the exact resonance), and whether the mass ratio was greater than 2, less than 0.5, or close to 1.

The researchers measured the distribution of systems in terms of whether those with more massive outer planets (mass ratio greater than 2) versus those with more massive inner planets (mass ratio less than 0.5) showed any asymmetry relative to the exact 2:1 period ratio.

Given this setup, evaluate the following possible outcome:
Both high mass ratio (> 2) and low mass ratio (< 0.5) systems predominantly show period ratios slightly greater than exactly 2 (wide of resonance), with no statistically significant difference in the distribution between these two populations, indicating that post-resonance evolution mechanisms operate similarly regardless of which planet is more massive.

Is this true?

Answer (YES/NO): NO